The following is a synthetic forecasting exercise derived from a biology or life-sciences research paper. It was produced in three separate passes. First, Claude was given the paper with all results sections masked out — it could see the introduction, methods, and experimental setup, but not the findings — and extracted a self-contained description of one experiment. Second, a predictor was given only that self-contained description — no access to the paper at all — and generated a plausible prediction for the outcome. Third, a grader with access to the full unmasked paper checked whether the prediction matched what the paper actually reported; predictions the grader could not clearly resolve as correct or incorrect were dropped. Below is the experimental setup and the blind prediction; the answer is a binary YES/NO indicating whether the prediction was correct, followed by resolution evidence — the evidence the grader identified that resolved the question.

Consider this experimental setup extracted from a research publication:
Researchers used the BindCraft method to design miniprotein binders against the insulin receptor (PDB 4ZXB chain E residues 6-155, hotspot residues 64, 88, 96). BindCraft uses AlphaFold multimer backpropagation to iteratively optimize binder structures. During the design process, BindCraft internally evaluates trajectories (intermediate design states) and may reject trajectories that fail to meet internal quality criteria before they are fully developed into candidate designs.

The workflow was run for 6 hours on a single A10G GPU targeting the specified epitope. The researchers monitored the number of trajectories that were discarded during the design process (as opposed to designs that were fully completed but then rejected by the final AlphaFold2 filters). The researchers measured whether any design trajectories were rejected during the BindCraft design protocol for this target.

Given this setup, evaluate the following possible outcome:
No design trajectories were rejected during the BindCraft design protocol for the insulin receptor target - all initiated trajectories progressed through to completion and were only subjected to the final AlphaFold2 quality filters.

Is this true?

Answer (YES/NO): YES